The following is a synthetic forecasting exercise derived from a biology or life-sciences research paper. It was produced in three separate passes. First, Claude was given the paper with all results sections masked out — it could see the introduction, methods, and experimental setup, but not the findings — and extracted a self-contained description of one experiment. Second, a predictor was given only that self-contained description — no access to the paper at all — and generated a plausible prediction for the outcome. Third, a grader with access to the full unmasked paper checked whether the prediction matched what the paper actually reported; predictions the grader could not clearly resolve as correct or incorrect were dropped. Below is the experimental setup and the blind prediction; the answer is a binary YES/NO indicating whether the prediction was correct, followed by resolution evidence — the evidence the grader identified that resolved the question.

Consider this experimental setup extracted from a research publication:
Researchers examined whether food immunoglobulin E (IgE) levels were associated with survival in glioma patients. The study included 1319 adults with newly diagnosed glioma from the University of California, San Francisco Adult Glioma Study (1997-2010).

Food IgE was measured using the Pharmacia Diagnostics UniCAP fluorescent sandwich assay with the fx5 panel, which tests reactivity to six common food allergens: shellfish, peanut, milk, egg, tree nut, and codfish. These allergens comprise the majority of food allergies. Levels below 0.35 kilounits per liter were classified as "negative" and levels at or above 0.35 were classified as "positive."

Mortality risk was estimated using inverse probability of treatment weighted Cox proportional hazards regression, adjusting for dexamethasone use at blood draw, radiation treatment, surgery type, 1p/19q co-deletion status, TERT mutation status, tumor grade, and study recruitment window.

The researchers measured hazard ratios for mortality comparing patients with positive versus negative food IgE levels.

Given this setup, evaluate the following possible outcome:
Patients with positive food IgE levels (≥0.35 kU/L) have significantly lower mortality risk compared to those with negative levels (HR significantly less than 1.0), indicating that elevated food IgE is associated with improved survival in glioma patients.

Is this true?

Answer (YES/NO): NO